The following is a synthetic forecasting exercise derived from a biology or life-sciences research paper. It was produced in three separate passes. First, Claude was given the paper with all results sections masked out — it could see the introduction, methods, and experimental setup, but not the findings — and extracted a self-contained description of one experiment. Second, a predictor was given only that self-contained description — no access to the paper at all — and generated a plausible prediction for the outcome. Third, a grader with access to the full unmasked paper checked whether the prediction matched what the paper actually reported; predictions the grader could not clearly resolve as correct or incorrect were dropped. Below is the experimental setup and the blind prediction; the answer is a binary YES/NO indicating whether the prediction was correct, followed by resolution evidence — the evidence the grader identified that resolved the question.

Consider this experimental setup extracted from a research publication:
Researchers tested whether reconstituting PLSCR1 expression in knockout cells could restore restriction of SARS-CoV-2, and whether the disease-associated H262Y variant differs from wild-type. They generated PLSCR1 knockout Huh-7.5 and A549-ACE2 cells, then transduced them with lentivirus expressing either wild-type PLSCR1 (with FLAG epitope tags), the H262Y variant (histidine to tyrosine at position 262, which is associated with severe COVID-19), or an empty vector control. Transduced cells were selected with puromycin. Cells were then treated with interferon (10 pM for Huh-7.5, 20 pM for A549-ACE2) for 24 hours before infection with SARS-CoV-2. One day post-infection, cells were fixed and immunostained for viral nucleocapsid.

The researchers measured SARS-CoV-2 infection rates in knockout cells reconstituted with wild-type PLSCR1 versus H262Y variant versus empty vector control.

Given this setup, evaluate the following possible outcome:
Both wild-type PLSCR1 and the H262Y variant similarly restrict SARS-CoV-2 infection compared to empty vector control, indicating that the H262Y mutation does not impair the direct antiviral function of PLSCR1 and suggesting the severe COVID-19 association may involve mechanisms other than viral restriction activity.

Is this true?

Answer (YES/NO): NO